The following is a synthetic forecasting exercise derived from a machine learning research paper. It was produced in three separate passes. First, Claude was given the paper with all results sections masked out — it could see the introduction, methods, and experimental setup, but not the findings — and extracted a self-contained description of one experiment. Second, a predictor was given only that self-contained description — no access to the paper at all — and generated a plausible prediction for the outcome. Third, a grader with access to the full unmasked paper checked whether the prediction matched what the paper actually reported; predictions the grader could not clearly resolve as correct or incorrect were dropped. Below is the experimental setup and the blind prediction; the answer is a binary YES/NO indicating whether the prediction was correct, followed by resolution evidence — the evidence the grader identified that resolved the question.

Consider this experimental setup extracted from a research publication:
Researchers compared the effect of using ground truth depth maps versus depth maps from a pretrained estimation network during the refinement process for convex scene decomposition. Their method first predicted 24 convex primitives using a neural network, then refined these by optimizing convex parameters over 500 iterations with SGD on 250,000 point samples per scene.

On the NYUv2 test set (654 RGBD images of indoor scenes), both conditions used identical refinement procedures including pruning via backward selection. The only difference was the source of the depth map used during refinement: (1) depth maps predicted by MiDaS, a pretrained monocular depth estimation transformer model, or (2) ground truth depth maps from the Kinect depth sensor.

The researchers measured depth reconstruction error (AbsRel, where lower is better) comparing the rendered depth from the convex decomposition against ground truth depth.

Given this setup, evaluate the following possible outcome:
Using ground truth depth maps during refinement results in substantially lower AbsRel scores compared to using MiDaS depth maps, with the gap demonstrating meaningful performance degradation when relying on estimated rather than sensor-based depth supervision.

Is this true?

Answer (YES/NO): YES